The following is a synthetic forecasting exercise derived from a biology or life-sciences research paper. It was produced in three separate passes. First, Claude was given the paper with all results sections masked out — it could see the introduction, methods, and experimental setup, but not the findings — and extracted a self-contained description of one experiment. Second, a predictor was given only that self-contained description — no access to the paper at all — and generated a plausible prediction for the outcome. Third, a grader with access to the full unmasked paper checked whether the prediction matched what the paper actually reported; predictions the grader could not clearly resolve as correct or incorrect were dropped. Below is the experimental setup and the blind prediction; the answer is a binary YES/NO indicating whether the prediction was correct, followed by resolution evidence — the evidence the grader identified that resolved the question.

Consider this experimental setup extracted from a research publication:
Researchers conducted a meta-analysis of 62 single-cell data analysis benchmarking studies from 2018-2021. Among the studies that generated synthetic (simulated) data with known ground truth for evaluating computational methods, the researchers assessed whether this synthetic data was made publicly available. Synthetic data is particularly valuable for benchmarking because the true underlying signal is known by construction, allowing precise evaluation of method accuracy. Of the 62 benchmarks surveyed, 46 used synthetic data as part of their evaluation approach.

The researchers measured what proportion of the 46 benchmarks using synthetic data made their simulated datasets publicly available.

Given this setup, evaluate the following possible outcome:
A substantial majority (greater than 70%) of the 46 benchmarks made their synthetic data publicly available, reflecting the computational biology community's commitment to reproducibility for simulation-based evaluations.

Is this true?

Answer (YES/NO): NO